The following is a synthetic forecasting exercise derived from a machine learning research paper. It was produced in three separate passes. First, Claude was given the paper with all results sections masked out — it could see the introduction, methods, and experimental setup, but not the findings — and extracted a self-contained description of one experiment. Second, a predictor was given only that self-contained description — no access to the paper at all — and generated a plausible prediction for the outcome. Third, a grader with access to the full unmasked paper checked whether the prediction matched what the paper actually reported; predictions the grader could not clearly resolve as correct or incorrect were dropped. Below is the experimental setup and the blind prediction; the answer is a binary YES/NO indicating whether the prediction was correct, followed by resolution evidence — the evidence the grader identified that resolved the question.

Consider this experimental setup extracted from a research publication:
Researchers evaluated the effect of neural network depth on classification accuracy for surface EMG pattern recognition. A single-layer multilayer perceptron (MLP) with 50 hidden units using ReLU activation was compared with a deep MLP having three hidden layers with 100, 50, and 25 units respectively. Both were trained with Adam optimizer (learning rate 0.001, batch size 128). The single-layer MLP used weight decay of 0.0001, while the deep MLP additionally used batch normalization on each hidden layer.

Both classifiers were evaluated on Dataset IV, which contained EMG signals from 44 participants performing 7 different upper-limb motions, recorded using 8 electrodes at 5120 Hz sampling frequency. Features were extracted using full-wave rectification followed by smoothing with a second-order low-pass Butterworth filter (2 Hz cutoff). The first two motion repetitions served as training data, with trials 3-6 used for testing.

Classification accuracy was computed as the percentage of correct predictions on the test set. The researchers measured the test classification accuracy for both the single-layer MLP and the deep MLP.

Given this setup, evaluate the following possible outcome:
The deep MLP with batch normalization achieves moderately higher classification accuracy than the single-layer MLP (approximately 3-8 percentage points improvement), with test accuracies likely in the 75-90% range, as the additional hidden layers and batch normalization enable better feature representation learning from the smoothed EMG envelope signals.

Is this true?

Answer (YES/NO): NO